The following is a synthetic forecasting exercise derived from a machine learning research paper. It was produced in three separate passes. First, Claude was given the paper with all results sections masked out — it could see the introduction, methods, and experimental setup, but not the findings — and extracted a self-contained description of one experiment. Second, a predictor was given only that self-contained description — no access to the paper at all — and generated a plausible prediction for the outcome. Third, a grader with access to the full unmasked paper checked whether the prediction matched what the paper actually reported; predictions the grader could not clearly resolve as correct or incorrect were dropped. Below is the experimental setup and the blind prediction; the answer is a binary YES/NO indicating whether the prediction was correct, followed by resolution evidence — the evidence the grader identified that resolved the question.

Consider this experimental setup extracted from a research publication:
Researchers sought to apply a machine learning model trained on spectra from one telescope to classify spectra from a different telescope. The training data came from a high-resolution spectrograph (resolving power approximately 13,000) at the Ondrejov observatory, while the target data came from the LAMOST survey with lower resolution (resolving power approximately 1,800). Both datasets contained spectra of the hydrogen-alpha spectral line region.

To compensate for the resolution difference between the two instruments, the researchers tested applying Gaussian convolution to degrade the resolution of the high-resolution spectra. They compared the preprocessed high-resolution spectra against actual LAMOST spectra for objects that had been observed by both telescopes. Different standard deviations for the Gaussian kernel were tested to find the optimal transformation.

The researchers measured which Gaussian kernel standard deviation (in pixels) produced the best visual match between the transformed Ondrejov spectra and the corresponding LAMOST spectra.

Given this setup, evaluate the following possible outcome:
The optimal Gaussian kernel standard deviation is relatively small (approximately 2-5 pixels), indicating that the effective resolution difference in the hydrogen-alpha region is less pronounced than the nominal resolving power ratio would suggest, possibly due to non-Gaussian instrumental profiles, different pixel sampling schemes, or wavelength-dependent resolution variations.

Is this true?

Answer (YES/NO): NO